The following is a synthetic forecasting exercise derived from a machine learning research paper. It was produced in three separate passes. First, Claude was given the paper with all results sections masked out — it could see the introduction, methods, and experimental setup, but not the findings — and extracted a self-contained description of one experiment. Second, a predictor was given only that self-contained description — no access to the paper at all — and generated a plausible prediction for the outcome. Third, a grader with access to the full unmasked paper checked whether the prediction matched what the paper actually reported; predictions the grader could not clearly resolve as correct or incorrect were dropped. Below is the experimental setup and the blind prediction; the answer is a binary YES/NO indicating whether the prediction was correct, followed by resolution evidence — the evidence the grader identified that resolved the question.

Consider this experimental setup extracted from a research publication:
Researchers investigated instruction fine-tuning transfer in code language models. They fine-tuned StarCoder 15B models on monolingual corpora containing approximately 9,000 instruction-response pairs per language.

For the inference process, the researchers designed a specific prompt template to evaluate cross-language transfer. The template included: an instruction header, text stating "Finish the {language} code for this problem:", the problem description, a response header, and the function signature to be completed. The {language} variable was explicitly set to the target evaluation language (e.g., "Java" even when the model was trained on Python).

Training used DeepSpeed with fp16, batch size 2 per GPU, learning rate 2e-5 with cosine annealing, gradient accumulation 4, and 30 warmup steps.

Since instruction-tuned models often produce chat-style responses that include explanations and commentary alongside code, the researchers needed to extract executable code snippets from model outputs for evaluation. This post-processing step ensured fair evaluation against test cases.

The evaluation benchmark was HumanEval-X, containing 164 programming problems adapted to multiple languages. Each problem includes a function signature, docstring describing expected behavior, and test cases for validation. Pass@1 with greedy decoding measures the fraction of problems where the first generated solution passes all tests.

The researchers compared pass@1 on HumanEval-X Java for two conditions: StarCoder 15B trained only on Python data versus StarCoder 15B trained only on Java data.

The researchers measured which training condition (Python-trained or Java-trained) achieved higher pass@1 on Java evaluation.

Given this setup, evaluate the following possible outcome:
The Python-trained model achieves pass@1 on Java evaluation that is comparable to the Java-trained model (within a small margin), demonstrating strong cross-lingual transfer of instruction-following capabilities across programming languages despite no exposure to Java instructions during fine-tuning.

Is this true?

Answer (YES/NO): YES